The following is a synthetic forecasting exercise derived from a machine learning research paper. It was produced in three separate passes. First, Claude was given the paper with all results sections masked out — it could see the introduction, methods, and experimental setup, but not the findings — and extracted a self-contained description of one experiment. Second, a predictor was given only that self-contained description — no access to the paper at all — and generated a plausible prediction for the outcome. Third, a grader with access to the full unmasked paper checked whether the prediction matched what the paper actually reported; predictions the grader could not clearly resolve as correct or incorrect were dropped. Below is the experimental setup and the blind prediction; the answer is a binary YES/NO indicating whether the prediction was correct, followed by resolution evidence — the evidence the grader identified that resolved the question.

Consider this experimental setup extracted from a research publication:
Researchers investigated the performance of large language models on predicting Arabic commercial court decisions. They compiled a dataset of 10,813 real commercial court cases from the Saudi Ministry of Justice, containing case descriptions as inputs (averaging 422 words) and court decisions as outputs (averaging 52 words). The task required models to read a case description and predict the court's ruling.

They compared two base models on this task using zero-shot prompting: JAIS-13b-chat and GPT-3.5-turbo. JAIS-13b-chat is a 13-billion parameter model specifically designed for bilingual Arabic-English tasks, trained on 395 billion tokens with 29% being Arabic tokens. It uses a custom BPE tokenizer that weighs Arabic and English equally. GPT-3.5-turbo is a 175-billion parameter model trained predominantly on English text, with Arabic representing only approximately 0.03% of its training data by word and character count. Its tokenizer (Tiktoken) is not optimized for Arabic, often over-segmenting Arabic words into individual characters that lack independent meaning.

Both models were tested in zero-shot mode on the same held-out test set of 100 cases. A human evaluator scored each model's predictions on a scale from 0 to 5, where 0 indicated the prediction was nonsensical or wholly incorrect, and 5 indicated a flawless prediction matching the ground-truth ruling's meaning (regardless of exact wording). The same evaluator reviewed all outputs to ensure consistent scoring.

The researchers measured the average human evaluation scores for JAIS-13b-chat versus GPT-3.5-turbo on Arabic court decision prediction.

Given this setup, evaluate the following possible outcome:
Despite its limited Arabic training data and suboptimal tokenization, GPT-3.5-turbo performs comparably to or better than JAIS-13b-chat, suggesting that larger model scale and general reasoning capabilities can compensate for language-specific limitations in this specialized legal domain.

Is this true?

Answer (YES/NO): YES